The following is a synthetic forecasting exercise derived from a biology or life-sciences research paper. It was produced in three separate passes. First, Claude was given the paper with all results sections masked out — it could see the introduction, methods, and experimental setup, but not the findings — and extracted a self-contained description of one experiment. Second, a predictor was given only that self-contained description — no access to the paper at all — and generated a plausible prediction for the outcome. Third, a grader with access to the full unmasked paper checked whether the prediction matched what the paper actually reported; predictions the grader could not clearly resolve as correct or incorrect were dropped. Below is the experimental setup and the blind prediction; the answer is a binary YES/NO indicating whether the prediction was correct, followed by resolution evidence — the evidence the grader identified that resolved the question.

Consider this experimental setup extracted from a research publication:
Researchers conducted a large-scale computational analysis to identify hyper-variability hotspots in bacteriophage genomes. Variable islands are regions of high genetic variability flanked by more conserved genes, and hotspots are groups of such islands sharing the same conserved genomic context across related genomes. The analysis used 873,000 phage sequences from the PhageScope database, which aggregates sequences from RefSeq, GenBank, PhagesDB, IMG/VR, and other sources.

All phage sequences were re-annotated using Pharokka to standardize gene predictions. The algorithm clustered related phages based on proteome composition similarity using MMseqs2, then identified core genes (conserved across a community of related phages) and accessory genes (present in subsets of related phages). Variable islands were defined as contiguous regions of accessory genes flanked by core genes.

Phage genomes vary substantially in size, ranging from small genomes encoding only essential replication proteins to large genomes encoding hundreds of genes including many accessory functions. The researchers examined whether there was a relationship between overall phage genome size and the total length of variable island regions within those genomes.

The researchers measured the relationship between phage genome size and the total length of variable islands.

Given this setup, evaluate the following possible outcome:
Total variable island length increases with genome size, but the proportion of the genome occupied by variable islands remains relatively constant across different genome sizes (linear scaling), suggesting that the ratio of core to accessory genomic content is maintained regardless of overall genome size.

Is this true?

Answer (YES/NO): NO